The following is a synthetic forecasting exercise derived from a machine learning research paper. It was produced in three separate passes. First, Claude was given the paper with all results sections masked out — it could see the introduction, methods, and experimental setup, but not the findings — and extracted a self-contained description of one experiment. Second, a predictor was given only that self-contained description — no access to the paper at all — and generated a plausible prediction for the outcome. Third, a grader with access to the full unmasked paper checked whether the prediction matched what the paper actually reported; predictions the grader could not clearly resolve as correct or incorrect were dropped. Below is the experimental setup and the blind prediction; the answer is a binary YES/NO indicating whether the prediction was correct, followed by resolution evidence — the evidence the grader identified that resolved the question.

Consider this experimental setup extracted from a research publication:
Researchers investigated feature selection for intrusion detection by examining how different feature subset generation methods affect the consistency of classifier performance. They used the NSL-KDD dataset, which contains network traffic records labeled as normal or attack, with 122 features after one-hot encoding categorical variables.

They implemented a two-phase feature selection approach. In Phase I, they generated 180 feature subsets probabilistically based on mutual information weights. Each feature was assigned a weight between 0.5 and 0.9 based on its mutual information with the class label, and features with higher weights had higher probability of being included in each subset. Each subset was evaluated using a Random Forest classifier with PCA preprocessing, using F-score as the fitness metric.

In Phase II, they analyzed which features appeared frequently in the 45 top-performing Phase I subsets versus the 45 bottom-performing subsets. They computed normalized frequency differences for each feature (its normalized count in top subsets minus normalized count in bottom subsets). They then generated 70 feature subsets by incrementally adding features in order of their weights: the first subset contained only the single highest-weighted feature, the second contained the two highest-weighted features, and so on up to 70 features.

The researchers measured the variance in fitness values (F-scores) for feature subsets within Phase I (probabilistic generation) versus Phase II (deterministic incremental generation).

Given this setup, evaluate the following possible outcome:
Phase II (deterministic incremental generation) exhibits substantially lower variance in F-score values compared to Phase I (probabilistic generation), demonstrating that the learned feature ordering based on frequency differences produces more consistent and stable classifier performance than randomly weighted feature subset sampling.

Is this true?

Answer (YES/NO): YES